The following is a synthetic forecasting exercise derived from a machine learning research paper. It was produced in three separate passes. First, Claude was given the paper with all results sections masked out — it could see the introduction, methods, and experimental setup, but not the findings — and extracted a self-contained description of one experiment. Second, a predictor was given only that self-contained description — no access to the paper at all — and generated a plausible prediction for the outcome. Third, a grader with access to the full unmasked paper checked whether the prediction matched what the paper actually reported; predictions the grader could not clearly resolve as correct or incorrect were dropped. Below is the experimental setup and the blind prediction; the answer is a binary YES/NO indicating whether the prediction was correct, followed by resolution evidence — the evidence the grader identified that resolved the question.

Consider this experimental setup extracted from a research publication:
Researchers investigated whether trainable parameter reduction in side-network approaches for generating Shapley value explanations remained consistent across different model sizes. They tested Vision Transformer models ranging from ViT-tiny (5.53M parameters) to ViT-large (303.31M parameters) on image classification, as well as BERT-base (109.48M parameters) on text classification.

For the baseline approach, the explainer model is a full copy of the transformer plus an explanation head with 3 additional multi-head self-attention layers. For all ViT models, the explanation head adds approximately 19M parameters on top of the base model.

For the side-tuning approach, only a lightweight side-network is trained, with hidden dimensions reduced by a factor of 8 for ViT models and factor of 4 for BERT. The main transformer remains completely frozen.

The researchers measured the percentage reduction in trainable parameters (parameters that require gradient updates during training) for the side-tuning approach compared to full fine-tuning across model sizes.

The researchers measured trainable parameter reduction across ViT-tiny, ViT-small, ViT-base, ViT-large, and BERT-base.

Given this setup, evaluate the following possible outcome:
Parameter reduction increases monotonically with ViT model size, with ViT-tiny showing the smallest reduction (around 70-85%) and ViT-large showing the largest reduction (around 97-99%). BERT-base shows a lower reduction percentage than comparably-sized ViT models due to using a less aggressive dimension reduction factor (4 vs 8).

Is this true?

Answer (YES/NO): NO